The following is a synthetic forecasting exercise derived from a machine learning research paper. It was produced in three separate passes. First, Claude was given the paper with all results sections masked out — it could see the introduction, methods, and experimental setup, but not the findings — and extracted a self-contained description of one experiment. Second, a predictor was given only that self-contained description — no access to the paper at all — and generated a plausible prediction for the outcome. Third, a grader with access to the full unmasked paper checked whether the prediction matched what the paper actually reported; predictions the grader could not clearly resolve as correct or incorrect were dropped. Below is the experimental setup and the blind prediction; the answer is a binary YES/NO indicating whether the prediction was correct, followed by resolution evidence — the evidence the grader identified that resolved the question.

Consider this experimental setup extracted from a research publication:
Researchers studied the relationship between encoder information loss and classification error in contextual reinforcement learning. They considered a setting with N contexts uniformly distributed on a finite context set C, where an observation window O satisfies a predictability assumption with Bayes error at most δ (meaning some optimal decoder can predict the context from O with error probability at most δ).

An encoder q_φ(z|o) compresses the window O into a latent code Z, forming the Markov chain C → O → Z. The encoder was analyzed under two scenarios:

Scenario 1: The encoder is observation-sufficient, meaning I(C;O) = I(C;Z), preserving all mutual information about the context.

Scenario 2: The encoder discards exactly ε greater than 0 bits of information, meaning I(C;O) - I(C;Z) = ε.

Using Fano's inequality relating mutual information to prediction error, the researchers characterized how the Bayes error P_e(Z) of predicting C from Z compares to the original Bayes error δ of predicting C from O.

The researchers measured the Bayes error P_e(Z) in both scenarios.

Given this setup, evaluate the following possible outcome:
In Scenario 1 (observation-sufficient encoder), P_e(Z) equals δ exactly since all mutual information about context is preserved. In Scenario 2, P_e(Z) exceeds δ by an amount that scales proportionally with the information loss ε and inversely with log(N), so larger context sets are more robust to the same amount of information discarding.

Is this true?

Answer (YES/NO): NO